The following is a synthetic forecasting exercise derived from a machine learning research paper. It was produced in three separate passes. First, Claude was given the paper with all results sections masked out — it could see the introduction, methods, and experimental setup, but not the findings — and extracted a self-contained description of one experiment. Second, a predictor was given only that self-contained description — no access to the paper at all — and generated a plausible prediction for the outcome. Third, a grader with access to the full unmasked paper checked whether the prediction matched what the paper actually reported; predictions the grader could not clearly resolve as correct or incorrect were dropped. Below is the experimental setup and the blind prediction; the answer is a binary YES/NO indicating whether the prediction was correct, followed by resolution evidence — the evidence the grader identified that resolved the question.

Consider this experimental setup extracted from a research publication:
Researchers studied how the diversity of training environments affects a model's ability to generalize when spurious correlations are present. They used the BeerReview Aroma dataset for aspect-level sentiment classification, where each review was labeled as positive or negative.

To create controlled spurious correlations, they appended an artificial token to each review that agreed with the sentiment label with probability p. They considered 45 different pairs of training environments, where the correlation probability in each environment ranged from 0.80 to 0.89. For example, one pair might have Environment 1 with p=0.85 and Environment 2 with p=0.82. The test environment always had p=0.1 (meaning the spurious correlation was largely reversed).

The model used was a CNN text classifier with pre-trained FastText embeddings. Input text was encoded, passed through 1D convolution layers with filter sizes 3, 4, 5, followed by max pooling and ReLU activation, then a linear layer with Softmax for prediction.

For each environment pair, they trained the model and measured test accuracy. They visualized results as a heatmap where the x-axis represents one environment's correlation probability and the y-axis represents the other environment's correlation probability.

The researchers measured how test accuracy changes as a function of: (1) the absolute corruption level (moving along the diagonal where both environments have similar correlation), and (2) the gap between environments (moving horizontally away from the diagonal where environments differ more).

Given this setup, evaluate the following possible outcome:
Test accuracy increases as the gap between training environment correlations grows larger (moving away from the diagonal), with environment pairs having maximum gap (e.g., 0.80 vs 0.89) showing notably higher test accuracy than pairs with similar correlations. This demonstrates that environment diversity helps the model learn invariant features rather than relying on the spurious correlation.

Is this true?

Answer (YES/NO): YES